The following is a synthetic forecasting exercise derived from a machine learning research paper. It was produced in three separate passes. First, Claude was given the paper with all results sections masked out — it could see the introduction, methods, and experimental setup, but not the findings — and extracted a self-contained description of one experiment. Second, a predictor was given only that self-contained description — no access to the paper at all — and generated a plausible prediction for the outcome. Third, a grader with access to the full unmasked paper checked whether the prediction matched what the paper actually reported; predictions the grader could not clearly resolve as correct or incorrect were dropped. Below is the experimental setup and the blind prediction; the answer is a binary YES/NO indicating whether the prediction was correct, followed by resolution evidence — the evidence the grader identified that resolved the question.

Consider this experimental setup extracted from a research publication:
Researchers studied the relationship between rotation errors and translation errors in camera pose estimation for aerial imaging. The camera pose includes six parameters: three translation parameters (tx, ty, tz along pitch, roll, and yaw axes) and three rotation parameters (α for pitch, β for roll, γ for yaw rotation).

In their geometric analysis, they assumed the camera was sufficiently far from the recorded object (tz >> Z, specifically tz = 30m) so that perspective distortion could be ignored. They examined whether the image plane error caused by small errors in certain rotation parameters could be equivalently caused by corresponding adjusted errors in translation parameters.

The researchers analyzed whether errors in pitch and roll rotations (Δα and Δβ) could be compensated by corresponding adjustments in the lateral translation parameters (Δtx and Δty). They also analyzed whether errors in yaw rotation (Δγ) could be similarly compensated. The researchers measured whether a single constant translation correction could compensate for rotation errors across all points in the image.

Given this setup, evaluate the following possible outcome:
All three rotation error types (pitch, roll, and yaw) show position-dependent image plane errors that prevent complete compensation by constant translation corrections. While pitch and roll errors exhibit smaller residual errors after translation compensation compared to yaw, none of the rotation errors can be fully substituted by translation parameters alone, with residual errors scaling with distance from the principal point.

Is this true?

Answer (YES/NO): NO